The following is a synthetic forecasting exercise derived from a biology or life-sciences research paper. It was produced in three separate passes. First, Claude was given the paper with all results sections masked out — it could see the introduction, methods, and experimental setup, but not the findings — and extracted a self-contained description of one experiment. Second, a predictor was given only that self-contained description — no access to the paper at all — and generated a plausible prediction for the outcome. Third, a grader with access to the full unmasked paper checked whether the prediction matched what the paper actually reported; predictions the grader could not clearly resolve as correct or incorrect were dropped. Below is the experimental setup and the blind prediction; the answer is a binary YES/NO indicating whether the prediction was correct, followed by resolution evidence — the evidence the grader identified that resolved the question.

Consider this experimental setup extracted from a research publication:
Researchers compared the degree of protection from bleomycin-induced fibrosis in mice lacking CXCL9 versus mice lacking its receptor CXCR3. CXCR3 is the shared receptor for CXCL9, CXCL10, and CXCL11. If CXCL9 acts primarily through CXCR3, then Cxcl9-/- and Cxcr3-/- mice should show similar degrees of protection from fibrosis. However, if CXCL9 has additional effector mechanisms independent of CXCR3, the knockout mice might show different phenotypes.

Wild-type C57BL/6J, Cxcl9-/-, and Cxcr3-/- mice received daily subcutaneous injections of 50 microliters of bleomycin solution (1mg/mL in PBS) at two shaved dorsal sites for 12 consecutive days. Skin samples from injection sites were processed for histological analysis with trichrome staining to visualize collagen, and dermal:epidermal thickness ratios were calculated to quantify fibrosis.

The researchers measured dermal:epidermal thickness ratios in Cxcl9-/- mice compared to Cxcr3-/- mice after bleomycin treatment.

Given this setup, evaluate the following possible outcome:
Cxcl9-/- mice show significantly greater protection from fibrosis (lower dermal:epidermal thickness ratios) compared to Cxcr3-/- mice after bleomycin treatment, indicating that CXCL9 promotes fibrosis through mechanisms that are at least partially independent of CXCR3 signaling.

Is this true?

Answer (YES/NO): NO